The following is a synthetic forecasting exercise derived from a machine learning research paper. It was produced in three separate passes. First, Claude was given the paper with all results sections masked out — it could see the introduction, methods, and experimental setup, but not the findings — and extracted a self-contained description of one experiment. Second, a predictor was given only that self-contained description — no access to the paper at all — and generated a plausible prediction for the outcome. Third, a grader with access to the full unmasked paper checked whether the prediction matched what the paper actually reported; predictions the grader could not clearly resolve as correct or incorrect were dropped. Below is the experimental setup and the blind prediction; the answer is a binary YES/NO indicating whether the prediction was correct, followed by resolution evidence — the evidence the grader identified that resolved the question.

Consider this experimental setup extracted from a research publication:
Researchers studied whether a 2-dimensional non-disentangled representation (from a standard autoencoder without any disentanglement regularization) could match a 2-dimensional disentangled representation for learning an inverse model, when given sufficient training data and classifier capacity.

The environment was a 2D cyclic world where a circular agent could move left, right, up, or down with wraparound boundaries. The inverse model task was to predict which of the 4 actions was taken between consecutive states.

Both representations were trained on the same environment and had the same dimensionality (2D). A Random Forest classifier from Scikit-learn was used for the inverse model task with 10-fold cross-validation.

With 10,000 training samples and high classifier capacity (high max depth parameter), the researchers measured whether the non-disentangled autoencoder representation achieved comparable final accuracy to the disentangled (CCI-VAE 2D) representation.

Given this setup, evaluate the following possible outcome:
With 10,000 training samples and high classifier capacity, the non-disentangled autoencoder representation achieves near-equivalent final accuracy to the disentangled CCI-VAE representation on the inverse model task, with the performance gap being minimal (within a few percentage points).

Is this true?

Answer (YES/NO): YES